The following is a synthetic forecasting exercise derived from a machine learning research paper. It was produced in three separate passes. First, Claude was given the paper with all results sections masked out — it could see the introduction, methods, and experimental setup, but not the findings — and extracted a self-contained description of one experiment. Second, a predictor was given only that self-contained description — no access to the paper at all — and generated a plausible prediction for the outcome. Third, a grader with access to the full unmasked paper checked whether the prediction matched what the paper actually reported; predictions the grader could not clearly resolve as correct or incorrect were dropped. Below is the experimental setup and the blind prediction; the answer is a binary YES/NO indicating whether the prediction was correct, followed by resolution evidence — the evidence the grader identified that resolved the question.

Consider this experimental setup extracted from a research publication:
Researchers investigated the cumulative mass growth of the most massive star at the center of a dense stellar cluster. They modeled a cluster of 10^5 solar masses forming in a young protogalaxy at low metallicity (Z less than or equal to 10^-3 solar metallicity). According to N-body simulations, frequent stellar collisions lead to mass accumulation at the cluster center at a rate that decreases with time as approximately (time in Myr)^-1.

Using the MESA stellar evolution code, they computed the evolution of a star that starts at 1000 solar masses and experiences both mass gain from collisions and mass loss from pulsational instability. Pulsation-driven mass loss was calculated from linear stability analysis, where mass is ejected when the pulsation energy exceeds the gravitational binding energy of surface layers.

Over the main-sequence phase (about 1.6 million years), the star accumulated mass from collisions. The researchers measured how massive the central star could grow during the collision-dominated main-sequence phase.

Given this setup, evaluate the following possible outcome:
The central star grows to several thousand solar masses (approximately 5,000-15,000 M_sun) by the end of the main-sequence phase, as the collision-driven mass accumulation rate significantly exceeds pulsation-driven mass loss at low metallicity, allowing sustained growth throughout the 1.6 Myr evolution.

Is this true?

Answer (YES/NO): NO